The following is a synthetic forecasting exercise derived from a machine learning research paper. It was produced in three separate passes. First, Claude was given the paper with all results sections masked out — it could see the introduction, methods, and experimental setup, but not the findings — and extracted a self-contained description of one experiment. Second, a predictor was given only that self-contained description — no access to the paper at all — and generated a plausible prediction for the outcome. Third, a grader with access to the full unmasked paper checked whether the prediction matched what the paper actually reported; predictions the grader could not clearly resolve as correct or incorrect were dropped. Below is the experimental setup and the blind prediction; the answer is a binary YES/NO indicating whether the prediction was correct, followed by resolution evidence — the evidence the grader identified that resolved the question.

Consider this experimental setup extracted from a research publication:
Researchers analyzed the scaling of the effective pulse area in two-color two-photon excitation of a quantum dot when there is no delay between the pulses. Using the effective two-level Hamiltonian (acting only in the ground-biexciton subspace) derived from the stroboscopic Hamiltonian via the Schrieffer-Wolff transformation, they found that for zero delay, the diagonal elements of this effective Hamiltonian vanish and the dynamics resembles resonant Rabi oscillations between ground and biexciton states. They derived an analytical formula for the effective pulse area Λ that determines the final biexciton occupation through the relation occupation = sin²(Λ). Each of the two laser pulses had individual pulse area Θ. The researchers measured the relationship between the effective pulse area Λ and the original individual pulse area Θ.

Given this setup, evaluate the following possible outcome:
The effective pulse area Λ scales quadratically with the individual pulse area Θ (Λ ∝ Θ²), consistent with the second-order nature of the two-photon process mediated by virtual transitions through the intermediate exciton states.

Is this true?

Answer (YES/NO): YES